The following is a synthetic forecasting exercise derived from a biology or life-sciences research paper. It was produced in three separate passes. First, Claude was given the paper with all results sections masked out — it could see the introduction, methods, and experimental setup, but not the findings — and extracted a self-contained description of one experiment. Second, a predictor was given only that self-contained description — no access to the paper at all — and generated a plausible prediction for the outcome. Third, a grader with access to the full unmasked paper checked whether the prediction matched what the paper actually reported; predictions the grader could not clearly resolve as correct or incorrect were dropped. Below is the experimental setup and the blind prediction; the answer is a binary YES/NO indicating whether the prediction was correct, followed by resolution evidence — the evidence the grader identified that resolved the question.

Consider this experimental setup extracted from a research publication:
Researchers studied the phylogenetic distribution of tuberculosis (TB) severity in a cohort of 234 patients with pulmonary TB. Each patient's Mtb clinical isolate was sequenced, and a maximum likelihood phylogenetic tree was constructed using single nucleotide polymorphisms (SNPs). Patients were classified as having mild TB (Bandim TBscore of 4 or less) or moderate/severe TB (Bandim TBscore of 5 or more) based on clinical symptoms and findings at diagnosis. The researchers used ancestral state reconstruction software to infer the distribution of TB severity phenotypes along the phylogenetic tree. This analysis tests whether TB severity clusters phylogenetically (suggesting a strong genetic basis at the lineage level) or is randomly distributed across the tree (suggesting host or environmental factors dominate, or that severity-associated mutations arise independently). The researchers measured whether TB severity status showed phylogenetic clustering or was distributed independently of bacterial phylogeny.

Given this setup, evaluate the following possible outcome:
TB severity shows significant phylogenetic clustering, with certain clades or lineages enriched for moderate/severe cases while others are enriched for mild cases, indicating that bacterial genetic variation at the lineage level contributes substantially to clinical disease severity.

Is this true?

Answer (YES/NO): NO